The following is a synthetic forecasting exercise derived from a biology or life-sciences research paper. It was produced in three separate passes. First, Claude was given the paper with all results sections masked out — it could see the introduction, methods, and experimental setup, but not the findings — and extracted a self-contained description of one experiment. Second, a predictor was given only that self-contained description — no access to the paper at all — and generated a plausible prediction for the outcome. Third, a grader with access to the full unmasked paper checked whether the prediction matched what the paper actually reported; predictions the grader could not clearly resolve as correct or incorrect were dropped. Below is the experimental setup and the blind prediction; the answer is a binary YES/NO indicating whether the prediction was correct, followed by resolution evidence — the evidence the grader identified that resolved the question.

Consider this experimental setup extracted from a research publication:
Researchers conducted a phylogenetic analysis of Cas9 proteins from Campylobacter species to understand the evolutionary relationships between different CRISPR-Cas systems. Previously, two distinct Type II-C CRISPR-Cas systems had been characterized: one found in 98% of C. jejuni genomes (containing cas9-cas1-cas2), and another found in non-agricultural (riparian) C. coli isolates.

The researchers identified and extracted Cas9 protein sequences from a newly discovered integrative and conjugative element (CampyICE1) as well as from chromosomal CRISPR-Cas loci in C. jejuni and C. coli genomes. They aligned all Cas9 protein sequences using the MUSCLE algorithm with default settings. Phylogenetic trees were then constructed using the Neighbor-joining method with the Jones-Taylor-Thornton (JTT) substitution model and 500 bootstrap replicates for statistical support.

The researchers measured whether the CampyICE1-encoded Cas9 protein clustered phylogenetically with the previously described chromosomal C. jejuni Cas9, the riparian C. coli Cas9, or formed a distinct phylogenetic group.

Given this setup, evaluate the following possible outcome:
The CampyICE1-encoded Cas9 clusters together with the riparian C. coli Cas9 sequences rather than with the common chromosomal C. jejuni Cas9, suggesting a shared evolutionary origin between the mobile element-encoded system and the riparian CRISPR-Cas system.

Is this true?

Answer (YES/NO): NO